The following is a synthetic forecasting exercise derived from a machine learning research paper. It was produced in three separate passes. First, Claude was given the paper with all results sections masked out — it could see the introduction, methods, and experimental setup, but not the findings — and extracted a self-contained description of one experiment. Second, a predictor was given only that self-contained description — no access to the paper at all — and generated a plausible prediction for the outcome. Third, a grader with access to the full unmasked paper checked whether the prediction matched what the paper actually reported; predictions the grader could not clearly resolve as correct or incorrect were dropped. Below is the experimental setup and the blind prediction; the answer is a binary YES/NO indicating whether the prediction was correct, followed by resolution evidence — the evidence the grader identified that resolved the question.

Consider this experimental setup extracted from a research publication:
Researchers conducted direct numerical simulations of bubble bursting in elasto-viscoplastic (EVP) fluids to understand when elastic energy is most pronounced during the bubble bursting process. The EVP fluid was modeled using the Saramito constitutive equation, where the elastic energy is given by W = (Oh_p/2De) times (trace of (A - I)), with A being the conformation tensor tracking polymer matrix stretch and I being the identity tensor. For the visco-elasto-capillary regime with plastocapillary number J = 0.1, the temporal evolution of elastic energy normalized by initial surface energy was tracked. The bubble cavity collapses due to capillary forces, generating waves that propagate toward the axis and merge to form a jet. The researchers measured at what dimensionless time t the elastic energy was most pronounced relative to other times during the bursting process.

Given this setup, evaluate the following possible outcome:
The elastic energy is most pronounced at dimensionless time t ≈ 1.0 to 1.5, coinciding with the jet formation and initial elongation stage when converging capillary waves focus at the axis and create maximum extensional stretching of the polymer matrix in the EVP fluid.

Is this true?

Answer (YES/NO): NO